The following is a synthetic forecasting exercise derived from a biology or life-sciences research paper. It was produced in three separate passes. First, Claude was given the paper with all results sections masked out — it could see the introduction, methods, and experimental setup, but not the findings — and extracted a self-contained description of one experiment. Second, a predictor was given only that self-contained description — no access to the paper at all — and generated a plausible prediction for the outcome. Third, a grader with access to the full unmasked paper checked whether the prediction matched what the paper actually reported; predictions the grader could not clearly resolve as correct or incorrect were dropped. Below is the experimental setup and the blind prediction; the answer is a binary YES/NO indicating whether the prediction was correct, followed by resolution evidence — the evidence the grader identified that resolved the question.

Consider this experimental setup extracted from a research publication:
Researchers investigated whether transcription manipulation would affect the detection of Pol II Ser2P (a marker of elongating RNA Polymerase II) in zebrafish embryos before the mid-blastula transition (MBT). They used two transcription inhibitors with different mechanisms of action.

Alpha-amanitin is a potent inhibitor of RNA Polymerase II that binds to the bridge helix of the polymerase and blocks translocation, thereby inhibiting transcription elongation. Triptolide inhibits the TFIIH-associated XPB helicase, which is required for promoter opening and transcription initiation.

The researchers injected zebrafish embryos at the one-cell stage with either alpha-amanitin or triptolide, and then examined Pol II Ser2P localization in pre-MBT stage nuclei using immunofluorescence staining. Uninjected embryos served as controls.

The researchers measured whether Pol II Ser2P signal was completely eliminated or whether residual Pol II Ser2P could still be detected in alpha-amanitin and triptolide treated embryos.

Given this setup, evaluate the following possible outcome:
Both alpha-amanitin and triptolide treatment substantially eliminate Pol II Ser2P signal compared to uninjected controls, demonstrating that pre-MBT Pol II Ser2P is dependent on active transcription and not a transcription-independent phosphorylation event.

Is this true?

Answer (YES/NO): NO